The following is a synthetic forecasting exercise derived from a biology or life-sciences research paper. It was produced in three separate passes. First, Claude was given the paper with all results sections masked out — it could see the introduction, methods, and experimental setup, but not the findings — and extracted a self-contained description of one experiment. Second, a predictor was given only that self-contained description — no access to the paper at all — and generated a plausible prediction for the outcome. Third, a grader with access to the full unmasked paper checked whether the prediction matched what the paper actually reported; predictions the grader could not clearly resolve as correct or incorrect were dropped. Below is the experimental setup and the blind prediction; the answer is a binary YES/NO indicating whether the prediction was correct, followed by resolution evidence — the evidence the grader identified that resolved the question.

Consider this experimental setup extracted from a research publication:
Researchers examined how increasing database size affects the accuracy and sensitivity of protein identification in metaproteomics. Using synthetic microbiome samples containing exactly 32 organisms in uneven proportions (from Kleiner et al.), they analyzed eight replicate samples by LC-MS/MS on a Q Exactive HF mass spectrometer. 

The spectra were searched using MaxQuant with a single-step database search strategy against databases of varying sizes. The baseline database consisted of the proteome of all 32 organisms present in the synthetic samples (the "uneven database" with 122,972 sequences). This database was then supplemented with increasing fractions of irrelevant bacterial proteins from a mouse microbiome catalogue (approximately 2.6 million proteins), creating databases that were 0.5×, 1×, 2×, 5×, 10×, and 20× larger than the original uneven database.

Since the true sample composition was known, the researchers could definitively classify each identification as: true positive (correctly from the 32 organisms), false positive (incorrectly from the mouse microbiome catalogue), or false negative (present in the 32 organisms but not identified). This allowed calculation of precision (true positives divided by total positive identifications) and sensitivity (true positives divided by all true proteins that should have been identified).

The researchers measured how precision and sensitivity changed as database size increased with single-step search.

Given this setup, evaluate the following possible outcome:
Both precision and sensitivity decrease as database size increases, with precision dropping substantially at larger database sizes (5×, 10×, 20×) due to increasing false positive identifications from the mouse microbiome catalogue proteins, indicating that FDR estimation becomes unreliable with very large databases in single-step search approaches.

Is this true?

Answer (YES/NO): NO